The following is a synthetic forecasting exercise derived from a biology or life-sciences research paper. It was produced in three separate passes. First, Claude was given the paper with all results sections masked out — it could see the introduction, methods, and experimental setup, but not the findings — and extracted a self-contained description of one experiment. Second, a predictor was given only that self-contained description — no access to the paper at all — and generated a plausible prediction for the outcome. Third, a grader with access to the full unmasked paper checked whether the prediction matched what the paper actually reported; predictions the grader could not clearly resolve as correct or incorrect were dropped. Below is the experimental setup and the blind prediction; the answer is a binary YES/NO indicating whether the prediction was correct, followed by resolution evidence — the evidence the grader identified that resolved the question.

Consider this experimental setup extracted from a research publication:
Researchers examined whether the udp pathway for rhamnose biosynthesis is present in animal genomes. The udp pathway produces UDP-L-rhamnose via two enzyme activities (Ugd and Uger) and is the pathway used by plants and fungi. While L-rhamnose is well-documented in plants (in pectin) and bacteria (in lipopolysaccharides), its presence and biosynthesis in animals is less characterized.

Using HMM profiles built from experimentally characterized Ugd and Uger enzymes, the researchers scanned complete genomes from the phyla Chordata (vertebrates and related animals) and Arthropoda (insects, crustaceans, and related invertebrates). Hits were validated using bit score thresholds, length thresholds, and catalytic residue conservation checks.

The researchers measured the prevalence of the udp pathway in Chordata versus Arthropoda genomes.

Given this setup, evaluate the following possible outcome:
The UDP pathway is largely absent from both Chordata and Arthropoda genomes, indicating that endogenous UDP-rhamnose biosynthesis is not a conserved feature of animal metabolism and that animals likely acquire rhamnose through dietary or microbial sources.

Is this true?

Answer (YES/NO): YES